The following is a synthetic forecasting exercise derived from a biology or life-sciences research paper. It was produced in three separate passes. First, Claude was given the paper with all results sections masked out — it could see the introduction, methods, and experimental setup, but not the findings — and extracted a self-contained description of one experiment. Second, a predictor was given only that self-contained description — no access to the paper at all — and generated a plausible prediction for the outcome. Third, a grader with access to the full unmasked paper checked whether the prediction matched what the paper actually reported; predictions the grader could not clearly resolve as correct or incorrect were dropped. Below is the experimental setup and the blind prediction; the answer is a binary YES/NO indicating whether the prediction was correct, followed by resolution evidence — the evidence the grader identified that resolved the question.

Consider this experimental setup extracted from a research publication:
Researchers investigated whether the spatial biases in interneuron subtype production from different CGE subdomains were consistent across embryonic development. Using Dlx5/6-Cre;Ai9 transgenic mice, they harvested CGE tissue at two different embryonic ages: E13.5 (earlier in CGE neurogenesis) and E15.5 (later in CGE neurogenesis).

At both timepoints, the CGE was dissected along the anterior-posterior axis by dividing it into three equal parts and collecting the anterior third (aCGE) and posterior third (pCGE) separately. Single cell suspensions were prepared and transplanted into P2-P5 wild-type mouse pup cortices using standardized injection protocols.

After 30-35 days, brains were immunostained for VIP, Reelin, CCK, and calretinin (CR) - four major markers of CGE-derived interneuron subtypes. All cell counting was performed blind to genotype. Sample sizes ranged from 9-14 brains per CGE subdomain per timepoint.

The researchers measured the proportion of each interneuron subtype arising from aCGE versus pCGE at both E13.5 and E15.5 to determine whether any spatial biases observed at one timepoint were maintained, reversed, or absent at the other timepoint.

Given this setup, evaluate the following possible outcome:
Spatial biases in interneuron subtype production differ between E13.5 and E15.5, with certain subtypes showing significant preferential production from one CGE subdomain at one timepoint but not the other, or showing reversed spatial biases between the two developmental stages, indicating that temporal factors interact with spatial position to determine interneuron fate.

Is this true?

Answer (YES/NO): NO